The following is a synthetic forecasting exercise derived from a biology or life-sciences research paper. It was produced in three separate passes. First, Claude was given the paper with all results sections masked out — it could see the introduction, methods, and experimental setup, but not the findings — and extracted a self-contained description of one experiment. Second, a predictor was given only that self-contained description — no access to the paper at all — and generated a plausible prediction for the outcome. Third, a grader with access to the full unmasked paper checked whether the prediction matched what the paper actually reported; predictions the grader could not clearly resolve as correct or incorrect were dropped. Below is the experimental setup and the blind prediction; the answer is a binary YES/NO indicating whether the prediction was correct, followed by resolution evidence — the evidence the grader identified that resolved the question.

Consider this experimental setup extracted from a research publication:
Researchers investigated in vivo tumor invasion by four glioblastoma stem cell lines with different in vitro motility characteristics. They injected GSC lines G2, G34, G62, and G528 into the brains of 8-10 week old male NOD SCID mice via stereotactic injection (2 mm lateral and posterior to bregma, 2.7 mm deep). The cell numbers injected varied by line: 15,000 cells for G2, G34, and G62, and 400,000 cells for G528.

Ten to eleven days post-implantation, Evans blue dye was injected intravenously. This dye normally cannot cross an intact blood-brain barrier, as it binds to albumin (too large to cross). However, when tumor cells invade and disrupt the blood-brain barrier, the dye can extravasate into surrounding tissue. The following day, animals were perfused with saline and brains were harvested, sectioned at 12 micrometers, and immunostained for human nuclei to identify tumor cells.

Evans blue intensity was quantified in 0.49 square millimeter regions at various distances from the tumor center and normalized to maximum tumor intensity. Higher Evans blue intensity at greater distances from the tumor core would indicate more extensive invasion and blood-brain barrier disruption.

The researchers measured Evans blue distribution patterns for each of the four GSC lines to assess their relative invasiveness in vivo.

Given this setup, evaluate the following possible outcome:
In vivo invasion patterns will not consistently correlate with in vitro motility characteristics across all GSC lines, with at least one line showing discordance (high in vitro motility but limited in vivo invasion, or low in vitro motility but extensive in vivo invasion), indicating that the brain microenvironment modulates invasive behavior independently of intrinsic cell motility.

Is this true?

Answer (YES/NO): YES